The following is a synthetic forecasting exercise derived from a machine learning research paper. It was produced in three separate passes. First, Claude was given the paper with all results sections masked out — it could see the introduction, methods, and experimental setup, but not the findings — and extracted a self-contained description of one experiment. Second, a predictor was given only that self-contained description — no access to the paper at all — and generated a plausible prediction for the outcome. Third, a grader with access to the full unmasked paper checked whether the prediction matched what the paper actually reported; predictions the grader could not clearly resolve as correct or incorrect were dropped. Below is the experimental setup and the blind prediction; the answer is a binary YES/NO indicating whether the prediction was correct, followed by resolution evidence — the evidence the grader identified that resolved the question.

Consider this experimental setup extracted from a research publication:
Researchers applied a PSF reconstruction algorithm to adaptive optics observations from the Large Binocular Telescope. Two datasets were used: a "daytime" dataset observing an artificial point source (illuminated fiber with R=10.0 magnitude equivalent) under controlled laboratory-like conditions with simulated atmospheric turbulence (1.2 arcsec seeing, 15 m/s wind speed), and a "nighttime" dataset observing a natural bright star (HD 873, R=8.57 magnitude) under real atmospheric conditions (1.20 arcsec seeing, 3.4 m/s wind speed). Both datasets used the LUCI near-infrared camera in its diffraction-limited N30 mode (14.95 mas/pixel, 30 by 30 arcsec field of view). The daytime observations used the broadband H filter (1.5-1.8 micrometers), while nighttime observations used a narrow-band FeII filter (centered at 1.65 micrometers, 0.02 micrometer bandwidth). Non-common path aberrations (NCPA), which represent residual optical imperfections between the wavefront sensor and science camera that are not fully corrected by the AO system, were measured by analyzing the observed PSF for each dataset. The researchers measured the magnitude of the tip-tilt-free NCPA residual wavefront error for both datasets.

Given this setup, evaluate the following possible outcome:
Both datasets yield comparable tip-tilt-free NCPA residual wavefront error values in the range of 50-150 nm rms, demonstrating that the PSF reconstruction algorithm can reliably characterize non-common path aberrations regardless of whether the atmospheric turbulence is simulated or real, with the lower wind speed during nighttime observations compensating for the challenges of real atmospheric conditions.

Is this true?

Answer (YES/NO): NO